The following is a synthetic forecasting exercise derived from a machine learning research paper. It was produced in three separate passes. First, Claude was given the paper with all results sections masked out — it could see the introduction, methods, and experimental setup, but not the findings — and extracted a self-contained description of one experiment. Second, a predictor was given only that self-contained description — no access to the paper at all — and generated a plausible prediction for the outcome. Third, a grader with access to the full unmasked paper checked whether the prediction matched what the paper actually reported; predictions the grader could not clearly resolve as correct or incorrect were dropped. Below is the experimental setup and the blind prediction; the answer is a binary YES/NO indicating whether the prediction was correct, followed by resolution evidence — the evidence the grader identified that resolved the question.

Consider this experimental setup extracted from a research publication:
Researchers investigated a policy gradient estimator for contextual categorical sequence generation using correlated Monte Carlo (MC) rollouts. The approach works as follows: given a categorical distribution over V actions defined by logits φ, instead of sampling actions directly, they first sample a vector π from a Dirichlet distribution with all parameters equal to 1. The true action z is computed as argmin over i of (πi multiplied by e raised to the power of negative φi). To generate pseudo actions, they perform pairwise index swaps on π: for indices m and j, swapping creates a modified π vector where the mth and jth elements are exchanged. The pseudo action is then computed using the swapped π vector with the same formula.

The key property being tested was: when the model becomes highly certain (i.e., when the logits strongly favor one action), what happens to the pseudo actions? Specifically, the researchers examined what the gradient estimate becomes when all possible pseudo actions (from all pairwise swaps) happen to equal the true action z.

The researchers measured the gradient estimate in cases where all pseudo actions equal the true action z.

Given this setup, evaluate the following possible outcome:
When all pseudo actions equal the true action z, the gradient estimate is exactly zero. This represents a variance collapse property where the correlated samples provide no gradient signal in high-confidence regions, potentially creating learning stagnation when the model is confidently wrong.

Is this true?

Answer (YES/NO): YES